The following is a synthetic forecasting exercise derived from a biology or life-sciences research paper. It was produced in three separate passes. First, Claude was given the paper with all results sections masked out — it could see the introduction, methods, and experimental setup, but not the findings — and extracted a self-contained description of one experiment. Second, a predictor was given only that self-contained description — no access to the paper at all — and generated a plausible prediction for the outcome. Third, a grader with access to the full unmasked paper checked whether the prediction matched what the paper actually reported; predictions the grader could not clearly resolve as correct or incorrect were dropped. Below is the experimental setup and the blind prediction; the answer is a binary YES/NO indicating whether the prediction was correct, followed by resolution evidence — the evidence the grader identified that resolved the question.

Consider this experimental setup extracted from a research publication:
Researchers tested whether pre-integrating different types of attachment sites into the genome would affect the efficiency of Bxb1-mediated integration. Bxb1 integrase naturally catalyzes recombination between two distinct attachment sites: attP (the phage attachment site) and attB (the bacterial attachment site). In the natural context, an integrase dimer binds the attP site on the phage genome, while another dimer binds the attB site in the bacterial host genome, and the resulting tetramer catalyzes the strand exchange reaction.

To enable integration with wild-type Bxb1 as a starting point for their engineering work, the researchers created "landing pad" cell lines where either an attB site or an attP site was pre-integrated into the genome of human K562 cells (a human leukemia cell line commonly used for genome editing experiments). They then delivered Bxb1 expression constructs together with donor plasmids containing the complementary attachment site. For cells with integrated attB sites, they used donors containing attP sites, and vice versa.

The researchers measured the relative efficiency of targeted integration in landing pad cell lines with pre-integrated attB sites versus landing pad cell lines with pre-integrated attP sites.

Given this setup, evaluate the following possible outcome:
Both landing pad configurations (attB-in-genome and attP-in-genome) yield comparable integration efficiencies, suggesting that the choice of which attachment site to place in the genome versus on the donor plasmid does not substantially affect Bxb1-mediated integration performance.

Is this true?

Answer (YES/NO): NO